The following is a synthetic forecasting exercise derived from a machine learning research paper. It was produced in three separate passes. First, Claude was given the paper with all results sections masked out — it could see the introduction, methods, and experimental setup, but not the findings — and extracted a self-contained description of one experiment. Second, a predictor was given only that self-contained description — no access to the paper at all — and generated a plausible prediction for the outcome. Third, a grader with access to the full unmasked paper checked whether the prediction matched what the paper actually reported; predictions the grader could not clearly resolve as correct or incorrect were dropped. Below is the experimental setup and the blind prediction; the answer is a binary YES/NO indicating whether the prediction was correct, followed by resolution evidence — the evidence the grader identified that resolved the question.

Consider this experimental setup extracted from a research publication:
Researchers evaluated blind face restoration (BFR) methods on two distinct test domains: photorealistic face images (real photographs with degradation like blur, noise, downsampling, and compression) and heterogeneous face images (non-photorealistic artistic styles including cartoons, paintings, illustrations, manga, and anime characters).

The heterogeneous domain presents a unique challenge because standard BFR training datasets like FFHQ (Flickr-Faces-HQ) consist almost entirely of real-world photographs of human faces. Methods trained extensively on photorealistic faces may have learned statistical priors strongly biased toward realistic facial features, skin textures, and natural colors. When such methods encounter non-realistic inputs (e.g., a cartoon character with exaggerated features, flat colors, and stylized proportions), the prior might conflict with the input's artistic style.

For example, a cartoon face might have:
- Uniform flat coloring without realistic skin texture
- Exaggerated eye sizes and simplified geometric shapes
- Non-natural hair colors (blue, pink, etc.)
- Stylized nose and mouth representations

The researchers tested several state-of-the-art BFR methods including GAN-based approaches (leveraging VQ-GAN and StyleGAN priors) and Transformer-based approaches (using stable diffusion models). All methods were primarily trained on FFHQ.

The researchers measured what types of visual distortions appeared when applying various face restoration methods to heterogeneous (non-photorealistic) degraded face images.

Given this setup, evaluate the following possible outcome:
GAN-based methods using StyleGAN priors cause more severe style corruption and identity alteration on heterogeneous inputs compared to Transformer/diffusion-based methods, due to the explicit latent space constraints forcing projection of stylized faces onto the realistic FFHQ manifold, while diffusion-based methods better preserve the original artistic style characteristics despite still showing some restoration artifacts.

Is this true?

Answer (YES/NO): NO